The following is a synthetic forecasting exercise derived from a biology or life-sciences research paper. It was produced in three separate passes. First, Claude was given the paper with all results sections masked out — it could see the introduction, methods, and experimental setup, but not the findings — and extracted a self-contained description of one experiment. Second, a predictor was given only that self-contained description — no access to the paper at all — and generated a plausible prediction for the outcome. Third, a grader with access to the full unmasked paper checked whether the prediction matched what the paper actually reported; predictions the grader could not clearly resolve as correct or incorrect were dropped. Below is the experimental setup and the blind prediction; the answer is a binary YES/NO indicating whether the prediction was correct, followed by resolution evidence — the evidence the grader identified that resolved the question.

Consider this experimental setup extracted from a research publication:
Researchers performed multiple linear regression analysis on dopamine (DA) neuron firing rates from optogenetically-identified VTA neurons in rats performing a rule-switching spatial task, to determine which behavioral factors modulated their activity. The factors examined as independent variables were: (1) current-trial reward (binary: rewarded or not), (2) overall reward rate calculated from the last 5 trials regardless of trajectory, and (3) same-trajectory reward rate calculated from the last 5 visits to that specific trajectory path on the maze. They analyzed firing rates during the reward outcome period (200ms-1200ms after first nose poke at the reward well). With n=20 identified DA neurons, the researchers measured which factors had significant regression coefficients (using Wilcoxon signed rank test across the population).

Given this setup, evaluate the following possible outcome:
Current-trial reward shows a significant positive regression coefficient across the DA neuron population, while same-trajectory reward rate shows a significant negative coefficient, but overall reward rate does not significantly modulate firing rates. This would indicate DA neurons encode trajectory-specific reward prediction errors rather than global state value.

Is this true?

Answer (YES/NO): YES